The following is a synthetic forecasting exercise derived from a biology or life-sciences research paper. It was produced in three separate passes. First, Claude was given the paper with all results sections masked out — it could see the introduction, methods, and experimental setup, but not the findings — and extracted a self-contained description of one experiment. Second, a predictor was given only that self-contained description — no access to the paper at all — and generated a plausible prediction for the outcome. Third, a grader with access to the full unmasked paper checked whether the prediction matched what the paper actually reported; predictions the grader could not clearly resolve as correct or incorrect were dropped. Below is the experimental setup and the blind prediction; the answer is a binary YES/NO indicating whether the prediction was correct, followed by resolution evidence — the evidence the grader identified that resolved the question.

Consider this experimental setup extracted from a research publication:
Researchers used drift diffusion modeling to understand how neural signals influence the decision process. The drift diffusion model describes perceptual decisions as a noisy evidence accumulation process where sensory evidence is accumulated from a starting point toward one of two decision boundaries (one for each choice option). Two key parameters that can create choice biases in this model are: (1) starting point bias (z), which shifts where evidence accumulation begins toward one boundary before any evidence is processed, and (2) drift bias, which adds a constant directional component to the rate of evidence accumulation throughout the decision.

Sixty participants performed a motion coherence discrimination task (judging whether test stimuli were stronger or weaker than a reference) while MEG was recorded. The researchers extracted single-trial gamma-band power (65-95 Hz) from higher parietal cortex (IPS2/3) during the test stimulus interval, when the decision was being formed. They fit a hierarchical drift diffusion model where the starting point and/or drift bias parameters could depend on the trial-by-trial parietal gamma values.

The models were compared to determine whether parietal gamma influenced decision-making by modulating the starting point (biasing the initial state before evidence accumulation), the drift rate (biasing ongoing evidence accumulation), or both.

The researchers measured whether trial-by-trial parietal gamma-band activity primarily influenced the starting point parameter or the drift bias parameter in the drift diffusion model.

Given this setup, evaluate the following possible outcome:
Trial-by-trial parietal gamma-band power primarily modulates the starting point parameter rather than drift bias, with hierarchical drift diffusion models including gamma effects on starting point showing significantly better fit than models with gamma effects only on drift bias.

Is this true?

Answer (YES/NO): NO